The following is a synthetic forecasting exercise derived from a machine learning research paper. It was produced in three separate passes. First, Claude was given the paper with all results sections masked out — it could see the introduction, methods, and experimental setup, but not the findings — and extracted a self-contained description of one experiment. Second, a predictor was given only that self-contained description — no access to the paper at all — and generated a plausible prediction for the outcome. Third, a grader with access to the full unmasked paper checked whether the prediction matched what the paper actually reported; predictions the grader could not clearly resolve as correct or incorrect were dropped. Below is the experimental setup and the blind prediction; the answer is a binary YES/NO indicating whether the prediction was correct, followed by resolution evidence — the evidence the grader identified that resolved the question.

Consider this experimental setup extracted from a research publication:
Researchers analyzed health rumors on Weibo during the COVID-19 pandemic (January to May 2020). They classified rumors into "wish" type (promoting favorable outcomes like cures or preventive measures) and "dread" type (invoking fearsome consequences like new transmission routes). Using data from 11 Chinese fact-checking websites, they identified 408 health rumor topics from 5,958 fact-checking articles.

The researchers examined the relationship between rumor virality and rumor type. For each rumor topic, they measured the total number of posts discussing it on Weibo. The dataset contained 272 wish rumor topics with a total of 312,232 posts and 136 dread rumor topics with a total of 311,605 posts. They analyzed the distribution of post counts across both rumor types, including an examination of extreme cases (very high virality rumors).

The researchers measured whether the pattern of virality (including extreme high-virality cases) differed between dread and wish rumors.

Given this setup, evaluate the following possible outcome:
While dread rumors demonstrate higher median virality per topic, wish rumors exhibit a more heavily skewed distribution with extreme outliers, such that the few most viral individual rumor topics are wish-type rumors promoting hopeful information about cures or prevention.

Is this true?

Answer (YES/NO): NO